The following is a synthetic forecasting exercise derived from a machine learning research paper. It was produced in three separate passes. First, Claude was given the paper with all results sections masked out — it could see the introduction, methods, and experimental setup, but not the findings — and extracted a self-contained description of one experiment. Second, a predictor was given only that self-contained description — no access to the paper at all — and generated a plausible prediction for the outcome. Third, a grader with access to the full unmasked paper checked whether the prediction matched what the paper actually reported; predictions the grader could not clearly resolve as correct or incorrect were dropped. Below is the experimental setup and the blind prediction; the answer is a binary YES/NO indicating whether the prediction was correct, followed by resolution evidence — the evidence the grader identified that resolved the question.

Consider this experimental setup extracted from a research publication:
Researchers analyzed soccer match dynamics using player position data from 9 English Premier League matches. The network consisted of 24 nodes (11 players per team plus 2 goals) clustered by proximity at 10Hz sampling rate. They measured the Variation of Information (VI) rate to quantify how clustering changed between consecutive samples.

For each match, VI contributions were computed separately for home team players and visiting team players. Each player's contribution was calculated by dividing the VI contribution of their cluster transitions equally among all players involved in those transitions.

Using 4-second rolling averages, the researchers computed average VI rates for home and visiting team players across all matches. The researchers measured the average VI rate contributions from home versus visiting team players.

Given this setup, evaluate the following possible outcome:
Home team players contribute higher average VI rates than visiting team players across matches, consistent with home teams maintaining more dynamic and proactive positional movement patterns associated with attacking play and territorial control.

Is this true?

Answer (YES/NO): YES